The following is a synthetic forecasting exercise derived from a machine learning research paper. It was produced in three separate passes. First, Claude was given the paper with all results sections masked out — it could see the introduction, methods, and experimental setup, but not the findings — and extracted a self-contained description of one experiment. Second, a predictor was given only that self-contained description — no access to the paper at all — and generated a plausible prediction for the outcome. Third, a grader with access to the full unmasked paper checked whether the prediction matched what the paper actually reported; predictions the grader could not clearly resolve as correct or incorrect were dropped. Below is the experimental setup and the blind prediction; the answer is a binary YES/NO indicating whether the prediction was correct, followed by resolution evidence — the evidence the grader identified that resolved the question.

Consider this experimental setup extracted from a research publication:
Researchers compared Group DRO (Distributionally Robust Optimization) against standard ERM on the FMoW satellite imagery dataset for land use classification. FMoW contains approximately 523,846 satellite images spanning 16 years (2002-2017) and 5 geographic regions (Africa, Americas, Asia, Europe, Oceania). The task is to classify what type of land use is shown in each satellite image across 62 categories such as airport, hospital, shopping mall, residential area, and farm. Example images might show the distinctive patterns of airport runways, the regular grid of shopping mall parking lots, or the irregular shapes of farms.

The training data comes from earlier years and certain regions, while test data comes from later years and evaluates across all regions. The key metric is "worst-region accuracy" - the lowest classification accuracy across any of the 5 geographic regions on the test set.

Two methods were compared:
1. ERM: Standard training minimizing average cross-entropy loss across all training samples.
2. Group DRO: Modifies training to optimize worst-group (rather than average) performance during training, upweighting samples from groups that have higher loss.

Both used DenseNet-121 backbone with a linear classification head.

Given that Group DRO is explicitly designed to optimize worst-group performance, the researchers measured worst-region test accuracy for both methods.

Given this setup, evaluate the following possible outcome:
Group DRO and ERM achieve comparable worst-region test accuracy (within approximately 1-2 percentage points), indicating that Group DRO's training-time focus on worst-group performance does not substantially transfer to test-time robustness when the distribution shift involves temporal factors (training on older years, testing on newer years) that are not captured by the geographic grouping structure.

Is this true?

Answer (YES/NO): YES